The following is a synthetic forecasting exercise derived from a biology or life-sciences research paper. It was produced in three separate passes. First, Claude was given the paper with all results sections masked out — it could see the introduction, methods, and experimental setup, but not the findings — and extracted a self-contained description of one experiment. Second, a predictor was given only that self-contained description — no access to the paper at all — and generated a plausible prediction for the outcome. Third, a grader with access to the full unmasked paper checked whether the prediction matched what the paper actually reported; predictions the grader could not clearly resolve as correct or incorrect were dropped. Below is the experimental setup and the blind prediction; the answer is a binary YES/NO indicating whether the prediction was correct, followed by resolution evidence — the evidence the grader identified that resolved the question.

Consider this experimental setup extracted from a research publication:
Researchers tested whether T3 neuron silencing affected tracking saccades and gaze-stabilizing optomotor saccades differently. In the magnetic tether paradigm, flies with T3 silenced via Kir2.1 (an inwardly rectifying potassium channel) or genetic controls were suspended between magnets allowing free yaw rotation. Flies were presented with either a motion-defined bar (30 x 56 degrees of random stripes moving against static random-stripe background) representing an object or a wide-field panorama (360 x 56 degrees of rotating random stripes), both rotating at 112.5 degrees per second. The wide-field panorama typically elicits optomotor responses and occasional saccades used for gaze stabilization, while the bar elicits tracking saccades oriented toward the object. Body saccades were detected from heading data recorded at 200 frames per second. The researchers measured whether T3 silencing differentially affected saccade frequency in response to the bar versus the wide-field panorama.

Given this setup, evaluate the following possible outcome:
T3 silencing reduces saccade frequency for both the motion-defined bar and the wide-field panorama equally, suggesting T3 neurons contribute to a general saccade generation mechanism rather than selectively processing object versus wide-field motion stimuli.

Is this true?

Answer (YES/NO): NO